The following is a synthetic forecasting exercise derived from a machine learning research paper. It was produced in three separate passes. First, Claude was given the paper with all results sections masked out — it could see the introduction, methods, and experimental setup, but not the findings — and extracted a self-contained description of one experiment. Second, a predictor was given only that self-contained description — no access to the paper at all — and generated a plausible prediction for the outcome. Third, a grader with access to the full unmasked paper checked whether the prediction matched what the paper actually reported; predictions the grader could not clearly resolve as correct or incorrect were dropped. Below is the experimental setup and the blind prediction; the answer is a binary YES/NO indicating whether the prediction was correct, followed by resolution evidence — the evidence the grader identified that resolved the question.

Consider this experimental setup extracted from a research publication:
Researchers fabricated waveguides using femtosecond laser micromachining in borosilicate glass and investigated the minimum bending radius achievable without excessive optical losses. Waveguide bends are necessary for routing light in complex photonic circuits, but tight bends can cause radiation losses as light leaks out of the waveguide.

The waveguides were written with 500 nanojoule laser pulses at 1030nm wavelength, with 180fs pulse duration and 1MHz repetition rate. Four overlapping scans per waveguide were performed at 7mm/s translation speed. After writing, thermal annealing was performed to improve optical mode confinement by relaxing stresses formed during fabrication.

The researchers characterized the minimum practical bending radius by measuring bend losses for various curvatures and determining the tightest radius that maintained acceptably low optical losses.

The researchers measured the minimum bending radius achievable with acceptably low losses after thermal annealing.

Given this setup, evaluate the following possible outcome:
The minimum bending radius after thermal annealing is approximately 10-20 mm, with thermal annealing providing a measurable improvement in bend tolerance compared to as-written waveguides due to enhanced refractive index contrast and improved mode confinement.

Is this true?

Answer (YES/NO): YES